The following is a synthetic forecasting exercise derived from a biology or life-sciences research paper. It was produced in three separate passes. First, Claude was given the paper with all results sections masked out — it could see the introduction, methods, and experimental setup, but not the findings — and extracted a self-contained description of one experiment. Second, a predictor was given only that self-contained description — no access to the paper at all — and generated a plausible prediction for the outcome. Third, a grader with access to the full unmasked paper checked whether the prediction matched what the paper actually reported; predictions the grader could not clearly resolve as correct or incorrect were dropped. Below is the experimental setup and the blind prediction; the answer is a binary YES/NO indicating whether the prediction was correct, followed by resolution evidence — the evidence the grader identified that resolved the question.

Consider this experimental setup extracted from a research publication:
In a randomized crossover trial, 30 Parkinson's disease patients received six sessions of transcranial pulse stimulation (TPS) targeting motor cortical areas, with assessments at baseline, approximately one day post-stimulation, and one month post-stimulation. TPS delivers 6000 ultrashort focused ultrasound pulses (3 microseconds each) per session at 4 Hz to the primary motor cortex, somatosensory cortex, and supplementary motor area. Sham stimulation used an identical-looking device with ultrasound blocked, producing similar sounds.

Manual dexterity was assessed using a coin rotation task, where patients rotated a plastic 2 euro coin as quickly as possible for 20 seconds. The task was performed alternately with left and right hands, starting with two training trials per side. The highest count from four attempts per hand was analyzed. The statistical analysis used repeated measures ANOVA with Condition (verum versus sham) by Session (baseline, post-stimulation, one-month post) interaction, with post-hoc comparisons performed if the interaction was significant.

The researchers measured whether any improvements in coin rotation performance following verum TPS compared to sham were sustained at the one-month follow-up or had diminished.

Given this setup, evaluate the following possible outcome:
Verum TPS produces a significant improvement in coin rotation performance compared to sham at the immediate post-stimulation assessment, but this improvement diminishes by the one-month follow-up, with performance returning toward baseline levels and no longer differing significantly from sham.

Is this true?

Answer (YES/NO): NO